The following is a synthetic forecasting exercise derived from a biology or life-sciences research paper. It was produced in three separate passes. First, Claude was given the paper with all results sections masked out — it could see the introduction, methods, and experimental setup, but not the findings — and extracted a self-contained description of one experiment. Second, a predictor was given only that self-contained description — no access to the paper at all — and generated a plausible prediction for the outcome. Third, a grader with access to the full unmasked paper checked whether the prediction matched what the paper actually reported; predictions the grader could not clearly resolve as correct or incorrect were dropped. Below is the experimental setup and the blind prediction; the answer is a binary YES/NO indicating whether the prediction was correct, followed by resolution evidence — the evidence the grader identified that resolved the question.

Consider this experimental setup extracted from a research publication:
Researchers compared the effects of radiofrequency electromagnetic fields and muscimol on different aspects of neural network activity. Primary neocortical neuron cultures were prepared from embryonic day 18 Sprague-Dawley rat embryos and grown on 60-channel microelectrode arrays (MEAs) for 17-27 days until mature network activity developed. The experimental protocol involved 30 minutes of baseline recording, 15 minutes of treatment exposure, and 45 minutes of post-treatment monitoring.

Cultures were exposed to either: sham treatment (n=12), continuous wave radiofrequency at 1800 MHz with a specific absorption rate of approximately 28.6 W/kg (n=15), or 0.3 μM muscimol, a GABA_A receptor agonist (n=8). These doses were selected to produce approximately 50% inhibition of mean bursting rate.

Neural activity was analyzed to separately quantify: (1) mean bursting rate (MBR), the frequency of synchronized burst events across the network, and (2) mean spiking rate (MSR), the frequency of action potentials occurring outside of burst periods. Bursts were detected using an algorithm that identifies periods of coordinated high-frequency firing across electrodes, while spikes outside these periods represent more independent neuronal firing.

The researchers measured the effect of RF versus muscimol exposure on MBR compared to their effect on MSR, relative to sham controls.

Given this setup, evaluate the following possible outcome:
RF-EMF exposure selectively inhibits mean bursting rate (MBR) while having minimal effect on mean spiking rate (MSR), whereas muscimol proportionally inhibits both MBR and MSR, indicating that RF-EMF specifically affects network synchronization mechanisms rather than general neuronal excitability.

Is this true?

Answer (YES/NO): NO